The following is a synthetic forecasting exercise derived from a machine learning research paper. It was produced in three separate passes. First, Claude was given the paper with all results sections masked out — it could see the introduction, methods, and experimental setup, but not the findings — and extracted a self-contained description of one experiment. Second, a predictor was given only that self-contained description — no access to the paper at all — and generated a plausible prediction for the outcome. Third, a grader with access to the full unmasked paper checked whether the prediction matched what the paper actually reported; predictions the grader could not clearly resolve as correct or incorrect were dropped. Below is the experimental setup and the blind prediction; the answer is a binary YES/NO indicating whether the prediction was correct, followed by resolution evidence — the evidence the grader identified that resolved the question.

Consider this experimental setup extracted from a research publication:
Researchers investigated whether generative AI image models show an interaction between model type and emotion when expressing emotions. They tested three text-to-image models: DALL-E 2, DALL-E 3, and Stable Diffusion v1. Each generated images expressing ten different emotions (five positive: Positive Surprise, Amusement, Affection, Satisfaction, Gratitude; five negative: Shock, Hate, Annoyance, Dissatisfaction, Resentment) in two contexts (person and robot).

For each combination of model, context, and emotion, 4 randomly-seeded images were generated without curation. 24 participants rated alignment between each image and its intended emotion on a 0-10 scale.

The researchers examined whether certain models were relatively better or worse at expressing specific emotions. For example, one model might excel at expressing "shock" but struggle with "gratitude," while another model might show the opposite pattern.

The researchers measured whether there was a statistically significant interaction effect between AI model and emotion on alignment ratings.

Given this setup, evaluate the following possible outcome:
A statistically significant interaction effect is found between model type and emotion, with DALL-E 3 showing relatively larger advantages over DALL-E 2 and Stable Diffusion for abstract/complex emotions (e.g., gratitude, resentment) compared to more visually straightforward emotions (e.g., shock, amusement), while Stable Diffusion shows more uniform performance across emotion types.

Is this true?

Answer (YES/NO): NO